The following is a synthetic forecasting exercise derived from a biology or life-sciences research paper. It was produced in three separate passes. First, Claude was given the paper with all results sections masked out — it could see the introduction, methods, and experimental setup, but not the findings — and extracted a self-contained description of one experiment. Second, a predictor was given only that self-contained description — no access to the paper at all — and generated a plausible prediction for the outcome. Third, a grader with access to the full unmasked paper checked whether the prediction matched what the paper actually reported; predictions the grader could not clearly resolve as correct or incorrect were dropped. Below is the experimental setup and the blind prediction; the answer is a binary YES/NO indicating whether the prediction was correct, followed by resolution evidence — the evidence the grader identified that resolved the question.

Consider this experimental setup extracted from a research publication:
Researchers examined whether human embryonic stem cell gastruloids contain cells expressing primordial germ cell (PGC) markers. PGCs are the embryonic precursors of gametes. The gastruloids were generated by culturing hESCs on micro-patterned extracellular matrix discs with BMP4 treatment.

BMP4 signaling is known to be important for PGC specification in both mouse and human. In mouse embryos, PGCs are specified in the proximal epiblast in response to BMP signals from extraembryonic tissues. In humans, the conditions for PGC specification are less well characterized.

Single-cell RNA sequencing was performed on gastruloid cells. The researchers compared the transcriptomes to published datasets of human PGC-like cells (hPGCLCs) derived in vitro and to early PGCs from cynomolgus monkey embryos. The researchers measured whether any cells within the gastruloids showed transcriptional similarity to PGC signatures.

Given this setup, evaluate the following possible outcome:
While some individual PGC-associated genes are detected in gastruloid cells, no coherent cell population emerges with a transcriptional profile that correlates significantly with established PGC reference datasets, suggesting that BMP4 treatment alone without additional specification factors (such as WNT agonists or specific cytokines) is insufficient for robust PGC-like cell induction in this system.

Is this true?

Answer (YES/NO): NO